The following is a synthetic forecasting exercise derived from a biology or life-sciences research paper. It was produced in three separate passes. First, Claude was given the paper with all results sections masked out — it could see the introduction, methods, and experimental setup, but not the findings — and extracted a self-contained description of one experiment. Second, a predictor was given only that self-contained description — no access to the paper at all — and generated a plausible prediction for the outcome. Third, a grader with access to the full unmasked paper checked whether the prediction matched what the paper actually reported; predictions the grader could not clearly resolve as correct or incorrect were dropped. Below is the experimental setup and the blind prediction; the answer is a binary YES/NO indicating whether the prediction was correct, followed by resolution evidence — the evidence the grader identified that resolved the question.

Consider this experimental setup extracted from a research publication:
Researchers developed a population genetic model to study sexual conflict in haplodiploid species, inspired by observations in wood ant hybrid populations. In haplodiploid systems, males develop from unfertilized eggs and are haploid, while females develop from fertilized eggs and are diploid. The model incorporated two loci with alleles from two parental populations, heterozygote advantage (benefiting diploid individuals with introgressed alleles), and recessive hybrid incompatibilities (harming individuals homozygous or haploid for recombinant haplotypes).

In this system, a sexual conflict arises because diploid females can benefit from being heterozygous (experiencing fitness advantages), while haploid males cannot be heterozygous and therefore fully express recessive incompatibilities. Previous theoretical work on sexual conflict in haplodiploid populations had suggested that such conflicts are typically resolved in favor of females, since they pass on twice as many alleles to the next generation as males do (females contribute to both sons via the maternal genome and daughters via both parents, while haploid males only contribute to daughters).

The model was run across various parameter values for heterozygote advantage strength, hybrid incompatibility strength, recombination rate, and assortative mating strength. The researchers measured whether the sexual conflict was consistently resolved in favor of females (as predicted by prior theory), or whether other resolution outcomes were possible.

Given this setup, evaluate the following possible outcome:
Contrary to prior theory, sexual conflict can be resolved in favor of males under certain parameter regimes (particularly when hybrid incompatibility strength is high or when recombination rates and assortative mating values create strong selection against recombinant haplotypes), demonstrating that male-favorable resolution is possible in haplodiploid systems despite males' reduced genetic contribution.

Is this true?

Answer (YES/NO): YES